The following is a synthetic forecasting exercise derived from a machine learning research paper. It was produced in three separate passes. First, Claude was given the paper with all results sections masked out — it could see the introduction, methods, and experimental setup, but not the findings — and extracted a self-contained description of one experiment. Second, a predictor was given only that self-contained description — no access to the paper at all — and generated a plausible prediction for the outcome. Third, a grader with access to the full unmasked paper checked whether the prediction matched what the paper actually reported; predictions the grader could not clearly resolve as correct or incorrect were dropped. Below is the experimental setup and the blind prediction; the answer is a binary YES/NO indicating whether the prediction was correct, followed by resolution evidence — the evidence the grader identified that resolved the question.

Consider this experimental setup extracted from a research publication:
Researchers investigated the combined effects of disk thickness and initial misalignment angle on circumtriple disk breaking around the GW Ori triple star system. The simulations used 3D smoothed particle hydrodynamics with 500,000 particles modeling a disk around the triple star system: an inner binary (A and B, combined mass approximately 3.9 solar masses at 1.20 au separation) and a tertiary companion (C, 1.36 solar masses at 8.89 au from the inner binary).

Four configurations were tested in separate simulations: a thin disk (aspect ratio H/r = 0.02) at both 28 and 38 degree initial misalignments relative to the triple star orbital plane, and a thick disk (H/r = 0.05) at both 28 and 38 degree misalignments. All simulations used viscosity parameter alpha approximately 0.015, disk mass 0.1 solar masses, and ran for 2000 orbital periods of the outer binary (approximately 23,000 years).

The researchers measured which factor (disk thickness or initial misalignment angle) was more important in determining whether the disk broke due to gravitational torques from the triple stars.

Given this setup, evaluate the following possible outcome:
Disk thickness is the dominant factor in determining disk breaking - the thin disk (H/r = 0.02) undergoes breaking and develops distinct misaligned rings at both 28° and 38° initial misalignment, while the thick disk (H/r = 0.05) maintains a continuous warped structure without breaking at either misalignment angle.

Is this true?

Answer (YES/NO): YES